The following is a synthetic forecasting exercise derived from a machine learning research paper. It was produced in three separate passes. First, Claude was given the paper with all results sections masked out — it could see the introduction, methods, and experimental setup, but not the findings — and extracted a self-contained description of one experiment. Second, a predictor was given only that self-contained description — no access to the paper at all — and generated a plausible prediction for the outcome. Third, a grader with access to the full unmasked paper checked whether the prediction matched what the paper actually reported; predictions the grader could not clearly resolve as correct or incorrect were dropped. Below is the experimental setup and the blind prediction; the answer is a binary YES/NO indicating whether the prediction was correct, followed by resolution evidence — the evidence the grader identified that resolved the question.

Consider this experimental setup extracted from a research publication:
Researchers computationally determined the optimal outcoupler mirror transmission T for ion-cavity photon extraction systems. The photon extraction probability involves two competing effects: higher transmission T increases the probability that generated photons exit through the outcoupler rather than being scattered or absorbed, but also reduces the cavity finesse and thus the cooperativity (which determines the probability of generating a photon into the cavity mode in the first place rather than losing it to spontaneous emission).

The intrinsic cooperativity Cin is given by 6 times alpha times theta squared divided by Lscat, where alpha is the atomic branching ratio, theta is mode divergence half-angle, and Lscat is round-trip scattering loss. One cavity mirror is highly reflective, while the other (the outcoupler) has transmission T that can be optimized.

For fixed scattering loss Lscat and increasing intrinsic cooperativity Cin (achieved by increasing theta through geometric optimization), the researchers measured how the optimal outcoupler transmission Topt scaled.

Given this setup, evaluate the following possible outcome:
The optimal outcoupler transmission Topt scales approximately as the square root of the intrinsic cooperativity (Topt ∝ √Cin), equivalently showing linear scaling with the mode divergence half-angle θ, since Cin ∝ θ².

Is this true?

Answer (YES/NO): YES